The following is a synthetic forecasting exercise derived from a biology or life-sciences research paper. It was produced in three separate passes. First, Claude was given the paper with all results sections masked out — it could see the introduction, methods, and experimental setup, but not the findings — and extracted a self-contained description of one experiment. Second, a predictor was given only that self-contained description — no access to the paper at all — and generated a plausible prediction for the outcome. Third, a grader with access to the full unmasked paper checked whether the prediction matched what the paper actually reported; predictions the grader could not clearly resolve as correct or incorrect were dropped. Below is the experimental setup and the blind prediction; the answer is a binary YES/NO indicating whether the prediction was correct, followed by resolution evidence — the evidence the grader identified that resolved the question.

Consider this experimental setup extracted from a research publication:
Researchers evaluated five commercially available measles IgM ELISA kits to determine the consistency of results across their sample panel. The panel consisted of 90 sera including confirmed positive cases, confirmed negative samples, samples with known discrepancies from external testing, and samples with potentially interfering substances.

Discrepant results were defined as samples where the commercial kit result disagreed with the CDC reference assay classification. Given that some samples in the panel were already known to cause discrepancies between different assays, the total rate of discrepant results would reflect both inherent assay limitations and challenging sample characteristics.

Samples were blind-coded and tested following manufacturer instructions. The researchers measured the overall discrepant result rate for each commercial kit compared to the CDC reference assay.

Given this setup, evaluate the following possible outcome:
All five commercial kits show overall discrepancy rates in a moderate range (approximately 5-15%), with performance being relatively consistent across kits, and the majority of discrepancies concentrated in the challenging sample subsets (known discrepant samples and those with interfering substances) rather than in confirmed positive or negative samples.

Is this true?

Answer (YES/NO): NO